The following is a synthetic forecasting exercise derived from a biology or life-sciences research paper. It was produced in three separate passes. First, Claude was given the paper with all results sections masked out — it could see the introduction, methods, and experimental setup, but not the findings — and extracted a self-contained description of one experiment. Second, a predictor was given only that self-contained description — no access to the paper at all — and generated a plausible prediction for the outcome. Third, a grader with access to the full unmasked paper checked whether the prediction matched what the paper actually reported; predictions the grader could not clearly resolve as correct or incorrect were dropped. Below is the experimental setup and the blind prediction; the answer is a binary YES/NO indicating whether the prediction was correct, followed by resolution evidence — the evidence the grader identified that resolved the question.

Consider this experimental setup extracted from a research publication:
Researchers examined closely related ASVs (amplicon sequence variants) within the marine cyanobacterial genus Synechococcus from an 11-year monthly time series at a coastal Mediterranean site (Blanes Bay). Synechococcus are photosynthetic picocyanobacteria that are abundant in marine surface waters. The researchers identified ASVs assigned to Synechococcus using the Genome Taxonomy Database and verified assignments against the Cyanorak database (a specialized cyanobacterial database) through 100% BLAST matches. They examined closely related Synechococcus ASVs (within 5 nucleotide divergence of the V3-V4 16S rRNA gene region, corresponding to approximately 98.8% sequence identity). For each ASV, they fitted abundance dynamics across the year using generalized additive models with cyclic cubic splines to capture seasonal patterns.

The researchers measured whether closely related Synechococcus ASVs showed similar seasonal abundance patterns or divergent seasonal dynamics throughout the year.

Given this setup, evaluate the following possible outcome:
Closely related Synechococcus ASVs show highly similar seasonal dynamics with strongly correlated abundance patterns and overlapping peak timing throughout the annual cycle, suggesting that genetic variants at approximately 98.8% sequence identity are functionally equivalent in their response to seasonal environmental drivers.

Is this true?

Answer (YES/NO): NO